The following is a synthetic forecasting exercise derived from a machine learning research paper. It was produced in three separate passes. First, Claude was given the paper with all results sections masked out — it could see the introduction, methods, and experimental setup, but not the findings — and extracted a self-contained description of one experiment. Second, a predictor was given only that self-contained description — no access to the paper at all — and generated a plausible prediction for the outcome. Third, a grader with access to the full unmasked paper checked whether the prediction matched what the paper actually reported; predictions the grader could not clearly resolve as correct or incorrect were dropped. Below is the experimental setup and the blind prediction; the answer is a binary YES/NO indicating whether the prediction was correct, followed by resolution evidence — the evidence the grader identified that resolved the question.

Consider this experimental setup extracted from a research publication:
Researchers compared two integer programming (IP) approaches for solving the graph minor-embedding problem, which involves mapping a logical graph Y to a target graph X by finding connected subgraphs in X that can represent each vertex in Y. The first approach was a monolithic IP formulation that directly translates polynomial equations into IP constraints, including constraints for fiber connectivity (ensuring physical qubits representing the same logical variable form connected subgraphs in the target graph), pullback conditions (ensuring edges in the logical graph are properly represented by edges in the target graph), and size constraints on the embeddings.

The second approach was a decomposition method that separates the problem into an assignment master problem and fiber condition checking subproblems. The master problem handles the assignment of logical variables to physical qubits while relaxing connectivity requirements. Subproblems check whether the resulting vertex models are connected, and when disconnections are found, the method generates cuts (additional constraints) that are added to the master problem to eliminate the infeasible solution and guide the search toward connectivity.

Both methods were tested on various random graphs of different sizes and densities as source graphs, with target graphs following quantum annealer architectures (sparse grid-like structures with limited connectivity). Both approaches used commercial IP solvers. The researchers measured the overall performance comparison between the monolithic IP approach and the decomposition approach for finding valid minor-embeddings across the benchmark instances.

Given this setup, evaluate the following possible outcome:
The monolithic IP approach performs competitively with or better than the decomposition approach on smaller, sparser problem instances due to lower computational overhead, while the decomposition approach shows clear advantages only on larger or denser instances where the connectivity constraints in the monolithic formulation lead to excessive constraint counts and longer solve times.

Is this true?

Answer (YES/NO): NO